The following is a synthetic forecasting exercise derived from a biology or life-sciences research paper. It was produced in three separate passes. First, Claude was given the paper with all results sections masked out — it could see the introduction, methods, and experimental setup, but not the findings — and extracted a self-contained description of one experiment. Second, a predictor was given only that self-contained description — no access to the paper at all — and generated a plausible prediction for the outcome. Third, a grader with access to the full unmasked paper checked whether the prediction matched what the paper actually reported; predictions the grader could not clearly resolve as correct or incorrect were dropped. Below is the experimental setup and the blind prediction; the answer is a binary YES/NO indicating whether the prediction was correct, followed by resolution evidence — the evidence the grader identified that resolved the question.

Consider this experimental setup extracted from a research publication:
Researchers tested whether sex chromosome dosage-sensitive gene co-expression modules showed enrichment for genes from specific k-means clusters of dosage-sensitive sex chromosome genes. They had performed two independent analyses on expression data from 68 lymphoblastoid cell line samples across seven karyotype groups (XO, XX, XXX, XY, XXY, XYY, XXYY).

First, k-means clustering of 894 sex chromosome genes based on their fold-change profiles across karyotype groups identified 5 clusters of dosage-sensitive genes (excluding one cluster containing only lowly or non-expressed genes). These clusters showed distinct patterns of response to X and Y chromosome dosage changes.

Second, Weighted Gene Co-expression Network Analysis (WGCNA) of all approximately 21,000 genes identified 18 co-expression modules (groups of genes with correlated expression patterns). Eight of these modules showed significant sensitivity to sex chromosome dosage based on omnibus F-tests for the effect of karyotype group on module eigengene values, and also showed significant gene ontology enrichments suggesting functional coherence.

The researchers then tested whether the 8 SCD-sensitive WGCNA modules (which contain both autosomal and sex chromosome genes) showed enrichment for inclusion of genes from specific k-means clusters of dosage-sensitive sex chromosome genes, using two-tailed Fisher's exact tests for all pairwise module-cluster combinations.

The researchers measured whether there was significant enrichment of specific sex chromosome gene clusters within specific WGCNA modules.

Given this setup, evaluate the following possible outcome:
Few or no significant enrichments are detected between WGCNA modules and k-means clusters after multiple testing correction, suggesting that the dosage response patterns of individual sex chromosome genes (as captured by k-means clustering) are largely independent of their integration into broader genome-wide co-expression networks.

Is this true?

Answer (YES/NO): NO